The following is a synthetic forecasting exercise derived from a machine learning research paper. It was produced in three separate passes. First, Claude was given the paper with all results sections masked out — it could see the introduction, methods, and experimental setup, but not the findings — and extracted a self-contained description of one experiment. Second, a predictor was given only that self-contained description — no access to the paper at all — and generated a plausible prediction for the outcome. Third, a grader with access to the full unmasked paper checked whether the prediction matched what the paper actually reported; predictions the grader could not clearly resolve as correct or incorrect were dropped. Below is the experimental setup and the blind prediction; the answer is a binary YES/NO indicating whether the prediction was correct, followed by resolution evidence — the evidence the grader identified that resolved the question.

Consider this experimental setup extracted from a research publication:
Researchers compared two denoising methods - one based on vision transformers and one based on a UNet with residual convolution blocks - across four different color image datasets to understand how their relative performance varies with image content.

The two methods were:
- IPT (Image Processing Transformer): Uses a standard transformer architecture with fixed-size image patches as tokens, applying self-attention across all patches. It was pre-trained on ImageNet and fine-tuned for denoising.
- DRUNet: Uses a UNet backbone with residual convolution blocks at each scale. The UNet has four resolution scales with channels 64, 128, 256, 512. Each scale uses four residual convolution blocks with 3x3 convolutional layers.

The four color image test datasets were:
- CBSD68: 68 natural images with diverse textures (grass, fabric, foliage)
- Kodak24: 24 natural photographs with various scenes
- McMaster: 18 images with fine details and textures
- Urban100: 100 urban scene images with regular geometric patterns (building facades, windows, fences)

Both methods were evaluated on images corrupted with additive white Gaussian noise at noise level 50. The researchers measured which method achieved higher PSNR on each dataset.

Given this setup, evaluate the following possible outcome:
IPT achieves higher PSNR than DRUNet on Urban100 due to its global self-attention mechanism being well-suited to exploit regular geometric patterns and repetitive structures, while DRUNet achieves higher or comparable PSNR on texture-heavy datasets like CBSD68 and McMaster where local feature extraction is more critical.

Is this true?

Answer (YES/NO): YES